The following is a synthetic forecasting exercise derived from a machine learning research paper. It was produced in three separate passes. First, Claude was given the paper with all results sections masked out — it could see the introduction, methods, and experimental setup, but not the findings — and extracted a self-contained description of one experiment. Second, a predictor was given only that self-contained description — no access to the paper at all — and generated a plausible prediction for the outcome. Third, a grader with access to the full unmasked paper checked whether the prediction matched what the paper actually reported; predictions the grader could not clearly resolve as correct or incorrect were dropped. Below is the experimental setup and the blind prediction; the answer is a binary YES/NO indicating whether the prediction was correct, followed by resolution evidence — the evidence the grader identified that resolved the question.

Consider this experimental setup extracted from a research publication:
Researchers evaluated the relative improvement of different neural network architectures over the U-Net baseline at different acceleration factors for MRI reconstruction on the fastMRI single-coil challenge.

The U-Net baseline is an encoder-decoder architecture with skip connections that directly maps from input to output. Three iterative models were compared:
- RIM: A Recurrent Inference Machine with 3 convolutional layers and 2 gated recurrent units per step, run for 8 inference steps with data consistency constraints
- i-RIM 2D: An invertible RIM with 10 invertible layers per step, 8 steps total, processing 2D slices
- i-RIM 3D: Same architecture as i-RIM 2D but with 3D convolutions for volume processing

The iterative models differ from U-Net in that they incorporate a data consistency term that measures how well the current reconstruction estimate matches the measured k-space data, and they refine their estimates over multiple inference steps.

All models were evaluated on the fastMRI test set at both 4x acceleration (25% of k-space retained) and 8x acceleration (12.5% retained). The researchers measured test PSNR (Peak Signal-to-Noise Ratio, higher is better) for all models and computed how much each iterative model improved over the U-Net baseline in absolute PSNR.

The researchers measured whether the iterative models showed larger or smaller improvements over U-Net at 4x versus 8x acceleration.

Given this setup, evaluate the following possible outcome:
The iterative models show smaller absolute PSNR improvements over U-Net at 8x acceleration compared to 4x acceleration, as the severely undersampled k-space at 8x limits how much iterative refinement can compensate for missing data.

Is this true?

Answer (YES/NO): YES